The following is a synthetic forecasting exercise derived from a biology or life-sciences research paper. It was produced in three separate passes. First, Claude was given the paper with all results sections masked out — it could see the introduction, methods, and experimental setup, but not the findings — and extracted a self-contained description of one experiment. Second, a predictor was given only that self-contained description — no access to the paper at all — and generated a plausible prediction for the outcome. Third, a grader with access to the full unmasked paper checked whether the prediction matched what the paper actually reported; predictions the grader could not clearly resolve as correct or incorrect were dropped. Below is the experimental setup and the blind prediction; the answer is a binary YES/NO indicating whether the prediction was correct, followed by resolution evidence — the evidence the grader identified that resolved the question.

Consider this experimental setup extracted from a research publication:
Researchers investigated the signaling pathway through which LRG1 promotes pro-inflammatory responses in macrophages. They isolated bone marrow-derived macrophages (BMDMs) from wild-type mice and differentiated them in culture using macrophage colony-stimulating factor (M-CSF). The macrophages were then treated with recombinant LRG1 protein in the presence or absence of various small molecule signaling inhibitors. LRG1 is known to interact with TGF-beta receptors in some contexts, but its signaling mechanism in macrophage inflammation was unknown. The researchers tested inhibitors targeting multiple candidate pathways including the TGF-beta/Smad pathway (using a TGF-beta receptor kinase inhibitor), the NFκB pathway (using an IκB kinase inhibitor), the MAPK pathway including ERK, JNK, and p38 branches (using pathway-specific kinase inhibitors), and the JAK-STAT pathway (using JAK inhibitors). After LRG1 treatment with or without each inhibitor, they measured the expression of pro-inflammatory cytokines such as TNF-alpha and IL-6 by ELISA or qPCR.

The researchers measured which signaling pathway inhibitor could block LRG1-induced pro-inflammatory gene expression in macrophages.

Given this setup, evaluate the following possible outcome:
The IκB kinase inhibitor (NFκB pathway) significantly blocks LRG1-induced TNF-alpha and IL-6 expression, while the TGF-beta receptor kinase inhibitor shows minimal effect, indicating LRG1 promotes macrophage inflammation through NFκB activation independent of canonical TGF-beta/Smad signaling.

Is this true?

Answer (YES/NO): NO